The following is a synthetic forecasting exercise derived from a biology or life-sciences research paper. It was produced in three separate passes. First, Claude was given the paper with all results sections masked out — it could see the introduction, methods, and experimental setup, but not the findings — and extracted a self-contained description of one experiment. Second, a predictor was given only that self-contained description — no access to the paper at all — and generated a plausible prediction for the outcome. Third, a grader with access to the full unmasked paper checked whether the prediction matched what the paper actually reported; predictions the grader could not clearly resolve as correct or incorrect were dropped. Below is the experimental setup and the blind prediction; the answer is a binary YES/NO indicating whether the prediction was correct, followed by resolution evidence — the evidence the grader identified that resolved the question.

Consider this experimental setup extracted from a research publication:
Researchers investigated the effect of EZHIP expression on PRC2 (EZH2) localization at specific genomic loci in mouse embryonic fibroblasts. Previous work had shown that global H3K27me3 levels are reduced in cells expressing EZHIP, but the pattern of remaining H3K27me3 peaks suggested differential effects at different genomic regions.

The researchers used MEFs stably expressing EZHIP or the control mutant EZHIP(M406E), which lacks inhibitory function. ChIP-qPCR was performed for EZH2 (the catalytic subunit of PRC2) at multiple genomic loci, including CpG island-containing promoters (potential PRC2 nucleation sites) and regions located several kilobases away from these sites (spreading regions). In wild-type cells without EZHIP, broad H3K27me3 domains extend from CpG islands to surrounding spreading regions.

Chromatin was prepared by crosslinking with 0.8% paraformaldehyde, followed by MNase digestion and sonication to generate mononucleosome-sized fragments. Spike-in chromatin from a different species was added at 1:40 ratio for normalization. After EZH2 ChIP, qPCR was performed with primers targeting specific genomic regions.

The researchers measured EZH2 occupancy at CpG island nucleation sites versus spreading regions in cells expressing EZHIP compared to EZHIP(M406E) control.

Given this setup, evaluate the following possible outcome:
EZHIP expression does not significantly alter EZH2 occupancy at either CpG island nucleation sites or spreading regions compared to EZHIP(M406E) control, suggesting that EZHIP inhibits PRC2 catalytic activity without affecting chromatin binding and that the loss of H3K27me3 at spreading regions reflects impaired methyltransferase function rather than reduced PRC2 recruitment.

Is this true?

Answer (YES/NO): NO